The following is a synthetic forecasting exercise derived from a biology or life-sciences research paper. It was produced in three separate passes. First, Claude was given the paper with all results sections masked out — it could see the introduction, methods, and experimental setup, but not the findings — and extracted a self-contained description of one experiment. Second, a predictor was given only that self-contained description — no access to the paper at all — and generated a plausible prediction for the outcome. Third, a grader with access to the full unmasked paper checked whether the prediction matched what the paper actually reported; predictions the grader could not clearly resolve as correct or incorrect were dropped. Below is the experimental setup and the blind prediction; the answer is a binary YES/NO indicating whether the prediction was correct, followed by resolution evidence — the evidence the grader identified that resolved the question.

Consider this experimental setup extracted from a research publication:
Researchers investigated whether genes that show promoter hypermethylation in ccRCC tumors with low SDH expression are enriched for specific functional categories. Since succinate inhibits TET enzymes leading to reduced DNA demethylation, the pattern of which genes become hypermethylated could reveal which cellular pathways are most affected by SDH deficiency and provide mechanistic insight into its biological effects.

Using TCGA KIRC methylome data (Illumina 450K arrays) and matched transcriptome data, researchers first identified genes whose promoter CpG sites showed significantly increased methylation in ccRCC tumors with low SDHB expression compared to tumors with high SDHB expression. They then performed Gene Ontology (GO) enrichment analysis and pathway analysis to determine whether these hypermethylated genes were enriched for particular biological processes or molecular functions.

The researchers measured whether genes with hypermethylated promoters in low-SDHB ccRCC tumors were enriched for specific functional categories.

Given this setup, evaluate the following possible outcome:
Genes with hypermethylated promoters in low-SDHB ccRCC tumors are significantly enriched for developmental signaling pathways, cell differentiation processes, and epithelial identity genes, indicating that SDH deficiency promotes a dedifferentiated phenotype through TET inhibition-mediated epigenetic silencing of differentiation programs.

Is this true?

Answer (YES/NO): NO